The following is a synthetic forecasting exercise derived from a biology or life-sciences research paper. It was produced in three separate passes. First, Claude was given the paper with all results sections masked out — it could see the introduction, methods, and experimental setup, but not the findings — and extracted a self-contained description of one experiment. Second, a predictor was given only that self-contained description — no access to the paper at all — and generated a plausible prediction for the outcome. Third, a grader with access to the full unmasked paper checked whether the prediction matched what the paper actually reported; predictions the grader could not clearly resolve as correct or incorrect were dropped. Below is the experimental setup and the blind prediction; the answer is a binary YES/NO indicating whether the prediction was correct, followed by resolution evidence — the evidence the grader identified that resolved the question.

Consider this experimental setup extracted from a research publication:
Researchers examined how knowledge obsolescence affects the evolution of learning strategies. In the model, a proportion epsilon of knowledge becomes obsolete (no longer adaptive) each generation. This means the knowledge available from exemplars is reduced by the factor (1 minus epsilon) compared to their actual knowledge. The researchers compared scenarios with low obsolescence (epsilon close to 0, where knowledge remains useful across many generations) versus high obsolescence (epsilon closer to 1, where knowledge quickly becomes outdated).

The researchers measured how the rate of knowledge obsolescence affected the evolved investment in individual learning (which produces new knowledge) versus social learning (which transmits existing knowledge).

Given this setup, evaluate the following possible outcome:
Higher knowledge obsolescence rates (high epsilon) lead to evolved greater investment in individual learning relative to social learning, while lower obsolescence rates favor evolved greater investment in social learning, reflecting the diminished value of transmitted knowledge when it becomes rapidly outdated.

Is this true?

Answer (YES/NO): YES